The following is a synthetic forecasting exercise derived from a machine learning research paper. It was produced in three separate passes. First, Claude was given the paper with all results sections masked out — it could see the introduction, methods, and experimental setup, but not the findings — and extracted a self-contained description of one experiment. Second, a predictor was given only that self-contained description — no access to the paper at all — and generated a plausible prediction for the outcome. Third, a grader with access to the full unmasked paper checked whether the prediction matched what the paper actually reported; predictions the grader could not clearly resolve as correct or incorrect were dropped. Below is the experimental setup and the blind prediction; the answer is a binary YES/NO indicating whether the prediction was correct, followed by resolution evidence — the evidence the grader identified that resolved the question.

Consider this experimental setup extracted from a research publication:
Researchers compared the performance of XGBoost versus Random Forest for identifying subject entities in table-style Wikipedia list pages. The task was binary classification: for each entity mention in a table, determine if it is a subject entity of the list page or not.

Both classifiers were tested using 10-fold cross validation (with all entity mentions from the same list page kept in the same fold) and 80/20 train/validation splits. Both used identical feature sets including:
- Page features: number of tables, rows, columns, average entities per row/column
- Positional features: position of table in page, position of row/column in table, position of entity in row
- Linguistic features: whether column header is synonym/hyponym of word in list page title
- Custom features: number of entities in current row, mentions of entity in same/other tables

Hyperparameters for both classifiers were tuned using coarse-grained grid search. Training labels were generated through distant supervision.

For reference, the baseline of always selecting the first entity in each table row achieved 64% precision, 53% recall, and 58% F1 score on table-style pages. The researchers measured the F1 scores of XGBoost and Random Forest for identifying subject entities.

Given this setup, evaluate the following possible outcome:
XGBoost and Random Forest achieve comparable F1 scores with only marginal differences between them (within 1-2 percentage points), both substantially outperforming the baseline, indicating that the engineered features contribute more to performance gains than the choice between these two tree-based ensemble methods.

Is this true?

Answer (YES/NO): NO